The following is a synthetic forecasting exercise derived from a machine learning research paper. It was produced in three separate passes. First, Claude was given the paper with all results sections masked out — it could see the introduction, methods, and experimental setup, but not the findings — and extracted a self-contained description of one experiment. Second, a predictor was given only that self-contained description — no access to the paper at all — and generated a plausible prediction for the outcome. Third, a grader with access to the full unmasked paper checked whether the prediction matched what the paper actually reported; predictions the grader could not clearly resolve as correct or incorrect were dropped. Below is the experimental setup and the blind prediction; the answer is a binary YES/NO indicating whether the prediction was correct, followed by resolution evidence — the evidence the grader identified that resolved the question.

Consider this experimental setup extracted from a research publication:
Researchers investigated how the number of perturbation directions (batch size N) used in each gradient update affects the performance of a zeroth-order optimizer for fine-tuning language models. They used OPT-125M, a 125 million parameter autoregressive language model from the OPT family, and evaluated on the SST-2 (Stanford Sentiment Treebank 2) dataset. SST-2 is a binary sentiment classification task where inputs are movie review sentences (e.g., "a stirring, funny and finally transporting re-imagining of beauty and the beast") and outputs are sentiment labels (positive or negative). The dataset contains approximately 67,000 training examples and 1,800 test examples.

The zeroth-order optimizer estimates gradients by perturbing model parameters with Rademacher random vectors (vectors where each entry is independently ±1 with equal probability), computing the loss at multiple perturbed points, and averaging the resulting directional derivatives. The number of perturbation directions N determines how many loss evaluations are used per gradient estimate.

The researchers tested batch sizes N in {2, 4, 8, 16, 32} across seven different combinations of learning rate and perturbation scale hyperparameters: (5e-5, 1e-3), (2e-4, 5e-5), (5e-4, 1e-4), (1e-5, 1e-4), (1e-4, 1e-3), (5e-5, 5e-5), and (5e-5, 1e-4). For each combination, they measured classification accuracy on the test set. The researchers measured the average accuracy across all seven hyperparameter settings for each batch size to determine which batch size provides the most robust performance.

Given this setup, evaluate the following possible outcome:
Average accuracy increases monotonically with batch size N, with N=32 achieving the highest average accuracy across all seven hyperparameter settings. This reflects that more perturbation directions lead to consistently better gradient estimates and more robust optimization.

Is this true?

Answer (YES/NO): NO